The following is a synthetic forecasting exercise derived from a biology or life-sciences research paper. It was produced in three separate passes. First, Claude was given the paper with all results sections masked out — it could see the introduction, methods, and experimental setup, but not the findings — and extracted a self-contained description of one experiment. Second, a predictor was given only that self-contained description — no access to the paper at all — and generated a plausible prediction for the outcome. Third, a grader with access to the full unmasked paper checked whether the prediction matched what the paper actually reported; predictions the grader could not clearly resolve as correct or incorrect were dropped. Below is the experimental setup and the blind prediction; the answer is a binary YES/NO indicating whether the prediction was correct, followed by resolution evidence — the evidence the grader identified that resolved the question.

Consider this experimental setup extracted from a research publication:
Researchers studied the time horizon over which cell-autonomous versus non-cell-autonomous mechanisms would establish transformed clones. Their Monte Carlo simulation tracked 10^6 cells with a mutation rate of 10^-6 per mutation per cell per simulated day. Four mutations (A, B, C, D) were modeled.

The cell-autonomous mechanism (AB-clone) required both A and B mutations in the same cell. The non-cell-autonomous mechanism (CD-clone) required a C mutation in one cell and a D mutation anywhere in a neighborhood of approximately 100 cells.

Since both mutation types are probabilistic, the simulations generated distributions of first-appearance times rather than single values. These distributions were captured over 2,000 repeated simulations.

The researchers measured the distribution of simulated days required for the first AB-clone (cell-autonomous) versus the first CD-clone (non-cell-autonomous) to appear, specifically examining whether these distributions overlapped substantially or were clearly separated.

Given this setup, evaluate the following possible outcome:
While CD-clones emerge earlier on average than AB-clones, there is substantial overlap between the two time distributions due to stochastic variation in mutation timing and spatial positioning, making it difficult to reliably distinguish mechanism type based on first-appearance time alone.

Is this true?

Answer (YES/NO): NO